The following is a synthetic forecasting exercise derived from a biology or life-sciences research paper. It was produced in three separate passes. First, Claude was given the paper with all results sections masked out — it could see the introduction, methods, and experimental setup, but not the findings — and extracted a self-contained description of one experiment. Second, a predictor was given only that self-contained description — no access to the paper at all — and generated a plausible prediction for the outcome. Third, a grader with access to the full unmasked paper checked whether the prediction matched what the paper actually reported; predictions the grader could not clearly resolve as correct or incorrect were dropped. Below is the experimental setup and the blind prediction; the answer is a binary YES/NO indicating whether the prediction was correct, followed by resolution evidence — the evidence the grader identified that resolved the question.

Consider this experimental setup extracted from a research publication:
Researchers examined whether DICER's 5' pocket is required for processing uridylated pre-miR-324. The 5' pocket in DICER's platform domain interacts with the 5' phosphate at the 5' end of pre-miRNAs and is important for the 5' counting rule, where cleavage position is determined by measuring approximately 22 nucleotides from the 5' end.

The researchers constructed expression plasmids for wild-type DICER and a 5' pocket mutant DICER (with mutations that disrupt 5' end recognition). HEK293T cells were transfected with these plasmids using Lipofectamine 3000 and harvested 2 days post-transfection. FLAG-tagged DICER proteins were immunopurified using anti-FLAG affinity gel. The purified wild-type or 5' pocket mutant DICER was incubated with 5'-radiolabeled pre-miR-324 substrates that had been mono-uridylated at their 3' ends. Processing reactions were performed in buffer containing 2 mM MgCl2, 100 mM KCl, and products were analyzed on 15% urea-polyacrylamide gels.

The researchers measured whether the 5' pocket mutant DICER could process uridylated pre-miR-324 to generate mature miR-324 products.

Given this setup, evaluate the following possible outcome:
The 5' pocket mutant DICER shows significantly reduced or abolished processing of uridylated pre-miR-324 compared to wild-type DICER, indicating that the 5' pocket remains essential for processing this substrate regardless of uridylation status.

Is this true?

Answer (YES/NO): NO